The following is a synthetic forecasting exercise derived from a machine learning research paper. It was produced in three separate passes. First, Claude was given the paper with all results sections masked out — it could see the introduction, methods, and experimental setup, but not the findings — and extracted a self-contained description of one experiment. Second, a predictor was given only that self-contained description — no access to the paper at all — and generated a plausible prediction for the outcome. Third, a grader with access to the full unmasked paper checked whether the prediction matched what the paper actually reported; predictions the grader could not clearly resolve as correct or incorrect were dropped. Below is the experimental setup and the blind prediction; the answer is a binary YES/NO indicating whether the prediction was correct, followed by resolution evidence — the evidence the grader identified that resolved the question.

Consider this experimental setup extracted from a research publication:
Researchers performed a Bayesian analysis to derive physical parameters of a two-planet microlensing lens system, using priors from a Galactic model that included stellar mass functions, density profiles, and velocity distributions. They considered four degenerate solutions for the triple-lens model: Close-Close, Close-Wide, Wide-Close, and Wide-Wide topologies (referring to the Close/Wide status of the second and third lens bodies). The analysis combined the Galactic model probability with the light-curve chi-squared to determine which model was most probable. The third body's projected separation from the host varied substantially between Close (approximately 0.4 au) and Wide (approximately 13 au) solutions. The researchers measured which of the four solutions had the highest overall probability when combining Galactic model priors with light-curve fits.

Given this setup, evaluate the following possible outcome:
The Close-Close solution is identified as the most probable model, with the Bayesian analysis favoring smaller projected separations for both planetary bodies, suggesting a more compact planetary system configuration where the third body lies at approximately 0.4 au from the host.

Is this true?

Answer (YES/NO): NO